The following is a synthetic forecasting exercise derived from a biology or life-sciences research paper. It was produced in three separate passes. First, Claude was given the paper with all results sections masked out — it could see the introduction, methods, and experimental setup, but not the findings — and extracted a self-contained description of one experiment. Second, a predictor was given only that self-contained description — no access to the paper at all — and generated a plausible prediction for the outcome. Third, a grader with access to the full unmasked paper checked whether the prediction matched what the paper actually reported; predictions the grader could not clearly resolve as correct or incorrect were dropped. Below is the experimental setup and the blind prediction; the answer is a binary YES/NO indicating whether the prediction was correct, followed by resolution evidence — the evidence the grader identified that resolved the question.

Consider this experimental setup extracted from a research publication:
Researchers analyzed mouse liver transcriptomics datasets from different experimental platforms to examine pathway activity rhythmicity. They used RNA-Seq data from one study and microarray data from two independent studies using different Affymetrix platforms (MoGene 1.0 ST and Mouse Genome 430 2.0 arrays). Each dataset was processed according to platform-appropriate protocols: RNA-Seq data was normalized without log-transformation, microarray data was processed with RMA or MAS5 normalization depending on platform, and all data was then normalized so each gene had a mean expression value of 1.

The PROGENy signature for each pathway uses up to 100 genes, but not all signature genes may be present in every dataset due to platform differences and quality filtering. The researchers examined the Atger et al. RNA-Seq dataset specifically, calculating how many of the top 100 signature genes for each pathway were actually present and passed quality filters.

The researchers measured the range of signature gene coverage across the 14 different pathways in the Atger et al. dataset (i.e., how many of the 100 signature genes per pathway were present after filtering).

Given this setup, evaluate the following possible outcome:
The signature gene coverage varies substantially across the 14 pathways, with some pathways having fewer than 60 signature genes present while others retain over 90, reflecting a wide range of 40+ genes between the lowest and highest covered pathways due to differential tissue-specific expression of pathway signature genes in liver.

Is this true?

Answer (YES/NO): YES